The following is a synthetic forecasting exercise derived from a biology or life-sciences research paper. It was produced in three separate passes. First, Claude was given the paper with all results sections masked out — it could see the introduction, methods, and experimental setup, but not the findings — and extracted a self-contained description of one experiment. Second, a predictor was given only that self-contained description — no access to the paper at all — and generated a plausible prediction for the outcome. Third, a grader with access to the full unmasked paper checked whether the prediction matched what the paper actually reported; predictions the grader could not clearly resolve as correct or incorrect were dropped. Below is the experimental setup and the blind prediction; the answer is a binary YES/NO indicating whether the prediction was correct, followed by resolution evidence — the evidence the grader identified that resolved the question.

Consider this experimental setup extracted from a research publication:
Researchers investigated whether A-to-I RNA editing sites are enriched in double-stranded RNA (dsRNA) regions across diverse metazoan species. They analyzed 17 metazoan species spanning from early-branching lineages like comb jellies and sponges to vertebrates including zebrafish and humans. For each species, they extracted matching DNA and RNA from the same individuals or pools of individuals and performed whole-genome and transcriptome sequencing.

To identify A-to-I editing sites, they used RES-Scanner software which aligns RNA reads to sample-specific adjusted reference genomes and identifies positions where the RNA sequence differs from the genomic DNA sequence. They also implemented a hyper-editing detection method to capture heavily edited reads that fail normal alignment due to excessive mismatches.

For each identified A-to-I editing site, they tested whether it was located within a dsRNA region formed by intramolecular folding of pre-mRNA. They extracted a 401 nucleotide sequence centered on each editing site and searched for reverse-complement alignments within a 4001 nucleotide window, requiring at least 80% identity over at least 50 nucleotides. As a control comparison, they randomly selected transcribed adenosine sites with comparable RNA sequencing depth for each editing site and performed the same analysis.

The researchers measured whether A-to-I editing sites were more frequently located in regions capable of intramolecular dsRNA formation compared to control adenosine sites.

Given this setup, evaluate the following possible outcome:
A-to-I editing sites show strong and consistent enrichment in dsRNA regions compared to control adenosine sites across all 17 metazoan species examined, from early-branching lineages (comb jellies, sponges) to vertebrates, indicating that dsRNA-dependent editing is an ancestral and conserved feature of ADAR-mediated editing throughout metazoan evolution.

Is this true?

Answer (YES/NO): YES